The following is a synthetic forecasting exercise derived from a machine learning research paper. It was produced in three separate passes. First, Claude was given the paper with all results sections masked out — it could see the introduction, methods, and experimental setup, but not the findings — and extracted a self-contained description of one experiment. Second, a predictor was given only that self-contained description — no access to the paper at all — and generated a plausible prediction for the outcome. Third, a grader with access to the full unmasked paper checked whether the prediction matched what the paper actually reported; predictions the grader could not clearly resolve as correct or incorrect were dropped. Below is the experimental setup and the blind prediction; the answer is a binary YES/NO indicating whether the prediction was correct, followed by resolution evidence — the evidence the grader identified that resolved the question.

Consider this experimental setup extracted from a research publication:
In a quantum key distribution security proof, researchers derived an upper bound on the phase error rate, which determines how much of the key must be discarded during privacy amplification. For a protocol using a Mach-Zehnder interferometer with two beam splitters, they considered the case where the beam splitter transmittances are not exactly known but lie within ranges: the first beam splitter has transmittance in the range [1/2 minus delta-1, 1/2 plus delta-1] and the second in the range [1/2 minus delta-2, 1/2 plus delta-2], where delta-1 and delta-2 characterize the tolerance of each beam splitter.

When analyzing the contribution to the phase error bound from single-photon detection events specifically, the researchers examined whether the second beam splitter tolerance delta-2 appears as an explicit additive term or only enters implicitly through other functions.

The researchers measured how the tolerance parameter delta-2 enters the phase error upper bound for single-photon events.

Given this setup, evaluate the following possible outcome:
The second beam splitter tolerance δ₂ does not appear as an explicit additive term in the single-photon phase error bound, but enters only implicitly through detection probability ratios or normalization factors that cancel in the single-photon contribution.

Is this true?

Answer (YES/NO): NO